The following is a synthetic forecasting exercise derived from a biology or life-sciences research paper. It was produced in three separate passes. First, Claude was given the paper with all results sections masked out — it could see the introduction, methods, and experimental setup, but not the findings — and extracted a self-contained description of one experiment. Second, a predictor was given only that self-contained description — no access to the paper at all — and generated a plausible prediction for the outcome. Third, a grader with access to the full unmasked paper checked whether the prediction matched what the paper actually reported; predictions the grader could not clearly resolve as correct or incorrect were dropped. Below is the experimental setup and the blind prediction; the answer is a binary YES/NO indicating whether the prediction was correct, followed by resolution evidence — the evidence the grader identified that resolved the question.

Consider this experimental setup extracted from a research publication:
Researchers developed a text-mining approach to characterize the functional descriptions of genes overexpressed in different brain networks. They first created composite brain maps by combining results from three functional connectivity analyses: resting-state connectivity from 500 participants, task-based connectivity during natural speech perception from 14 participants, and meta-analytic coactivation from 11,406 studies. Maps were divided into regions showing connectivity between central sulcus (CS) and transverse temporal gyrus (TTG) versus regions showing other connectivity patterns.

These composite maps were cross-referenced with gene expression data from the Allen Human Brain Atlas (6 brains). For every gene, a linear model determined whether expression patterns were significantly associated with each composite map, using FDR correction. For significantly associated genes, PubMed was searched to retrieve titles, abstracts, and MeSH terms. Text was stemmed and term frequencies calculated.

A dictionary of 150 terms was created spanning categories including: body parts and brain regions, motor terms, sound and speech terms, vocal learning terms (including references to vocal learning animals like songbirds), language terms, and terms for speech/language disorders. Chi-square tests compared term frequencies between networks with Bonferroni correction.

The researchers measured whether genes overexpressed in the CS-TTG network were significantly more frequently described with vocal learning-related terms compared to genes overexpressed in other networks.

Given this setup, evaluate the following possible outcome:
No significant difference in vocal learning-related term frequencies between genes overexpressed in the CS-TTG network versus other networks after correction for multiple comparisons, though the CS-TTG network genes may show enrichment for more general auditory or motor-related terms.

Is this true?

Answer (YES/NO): NO